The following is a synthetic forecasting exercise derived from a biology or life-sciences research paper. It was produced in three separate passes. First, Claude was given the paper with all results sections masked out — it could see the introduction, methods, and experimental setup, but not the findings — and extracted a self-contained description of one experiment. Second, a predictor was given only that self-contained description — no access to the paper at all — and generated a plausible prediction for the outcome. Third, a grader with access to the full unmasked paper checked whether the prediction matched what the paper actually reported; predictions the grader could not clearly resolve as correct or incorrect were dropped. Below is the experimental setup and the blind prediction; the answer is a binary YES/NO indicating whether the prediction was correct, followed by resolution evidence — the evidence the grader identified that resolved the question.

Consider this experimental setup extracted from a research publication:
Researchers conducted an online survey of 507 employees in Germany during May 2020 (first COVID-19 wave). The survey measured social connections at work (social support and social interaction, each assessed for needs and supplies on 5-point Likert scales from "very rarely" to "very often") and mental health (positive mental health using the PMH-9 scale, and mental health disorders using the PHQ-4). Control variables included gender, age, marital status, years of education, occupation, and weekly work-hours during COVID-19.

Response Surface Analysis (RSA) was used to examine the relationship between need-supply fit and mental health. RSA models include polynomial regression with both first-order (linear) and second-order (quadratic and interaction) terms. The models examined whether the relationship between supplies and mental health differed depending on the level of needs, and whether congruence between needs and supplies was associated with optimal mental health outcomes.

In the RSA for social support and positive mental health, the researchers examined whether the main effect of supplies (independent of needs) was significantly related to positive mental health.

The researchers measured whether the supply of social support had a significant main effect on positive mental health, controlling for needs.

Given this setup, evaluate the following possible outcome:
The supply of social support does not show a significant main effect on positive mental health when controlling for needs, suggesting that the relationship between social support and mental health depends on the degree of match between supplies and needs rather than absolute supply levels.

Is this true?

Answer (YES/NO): NO